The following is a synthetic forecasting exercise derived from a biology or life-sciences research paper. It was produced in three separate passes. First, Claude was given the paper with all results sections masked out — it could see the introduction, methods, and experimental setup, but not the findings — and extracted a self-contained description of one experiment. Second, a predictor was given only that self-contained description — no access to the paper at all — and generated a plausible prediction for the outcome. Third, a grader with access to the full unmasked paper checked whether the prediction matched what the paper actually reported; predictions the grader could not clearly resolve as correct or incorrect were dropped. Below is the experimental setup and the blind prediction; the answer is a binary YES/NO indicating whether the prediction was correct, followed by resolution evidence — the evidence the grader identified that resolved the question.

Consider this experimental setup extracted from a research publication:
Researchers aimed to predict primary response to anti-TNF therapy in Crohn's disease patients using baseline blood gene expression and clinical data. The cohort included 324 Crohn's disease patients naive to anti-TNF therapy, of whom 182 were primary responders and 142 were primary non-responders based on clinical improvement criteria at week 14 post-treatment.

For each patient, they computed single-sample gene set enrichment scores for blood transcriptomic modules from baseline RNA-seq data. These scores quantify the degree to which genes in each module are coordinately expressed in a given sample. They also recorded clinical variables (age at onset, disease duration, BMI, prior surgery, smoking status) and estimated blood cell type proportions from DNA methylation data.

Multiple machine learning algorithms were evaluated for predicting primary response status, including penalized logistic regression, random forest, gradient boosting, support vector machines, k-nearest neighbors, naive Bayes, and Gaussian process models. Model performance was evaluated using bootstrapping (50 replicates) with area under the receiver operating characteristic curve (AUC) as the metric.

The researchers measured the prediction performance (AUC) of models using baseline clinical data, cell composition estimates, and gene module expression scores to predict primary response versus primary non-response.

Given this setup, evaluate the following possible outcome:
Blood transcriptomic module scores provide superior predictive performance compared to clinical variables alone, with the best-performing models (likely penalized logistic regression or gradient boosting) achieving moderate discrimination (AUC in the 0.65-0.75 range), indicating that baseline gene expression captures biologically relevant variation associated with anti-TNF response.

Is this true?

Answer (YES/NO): NO